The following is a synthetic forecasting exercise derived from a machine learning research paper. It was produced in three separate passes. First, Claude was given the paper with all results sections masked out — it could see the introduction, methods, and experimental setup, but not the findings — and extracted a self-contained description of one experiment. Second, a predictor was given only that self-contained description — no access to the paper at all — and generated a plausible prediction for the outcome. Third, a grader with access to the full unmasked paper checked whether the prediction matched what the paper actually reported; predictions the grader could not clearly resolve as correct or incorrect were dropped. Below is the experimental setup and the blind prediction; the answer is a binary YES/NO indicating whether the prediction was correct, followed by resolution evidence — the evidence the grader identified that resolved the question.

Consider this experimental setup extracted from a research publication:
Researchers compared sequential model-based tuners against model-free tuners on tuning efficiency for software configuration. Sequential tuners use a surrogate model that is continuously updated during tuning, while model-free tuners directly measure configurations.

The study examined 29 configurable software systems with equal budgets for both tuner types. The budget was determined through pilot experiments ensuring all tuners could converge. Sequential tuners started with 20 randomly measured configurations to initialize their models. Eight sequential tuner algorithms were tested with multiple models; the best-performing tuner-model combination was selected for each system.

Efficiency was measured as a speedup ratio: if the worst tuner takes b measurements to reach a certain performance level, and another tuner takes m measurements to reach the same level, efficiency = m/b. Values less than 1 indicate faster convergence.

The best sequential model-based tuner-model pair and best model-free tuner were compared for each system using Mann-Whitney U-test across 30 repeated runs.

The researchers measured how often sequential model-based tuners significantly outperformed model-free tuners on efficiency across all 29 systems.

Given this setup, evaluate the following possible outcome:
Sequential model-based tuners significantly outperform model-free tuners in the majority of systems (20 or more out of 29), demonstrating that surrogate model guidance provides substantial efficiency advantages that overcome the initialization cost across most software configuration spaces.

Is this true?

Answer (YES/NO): YES